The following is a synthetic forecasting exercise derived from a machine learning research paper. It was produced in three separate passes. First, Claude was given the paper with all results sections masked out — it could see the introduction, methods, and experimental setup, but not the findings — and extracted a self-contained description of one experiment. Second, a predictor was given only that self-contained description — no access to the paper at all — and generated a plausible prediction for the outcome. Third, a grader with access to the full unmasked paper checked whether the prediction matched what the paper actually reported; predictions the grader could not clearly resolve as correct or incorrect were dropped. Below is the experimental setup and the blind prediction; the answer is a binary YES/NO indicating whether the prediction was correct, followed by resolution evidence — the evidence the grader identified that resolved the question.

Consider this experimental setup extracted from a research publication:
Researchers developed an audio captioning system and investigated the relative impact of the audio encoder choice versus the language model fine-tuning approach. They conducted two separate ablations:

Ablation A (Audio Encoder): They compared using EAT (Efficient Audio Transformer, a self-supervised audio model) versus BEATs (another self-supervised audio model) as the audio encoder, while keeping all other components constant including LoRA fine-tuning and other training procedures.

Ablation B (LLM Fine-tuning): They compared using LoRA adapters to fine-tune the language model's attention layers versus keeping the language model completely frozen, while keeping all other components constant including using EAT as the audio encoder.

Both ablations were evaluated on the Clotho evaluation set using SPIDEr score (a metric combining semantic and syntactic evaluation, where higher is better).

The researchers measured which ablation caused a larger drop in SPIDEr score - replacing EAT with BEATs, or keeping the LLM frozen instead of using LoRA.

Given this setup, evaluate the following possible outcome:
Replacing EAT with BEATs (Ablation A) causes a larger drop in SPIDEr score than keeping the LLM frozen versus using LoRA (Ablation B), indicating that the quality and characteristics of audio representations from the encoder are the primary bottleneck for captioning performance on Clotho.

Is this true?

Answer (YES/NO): YES